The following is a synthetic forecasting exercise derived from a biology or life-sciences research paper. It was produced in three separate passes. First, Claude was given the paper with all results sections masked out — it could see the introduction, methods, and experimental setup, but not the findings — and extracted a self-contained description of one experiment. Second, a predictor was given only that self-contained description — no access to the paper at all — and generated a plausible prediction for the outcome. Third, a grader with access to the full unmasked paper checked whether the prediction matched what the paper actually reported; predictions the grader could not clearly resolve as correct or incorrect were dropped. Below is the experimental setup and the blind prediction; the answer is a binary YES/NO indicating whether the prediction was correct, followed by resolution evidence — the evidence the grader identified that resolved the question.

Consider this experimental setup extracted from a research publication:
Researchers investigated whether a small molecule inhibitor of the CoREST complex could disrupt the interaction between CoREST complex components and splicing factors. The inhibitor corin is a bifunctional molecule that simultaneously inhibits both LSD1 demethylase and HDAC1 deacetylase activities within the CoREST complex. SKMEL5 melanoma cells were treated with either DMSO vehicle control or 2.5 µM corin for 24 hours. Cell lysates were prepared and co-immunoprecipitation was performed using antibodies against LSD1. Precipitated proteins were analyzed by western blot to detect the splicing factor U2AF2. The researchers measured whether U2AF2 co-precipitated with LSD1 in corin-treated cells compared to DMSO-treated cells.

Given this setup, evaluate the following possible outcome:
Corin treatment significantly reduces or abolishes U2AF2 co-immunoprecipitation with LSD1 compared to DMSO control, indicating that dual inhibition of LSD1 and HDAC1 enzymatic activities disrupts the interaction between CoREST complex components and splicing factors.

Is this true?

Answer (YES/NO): YES